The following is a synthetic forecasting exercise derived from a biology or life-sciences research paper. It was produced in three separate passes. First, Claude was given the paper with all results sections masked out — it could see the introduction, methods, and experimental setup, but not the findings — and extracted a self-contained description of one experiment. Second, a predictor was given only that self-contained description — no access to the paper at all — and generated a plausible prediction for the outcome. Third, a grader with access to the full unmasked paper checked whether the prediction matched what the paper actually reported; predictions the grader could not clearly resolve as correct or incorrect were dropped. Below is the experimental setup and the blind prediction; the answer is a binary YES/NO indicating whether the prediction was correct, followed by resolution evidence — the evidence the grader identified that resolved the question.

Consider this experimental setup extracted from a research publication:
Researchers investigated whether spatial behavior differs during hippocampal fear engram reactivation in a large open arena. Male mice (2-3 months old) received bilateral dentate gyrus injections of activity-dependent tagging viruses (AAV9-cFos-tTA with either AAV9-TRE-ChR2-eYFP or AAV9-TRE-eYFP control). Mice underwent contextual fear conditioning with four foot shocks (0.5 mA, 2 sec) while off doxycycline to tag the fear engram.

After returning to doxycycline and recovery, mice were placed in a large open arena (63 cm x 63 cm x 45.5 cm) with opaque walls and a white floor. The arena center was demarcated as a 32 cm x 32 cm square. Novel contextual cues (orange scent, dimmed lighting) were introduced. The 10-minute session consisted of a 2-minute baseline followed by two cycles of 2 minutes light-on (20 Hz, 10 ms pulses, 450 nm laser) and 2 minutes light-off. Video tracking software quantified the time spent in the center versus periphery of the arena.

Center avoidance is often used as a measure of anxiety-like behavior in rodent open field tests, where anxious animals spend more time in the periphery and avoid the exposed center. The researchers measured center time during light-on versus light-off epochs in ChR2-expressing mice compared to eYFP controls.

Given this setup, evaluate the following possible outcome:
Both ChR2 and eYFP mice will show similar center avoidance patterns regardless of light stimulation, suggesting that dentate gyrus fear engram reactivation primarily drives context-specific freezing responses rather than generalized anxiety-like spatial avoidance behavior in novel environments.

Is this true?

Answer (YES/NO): YES